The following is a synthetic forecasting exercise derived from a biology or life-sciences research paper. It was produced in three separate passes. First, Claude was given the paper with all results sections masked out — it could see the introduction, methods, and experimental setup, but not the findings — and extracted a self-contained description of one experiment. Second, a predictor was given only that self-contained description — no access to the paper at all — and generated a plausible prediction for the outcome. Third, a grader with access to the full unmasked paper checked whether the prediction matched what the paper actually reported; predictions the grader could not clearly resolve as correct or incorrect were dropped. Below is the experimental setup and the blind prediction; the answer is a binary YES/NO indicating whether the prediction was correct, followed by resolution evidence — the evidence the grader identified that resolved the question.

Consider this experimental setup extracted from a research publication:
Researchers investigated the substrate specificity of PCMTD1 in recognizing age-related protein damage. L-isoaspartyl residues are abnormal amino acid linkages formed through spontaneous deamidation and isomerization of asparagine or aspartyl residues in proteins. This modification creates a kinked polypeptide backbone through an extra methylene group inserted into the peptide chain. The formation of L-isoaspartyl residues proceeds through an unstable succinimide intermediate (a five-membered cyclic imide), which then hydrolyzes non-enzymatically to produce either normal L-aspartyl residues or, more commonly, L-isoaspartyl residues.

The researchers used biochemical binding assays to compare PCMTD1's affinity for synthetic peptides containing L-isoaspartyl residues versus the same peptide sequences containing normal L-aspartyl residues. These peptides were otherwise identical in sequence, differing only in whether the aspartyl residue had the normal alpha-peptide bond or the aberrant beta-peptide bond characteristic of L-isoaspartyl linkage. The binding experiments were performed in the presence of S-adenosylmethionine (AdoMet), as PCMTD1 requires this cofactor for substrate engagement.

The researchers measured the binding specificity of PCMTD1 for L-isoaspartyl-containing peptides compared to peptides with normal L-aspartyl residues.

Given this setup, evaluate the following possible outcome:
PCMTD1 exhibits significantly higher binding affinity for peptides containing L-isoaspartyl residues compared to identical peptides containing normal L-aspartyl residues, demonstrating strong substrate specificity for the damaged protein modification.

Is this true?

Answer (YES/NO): YES